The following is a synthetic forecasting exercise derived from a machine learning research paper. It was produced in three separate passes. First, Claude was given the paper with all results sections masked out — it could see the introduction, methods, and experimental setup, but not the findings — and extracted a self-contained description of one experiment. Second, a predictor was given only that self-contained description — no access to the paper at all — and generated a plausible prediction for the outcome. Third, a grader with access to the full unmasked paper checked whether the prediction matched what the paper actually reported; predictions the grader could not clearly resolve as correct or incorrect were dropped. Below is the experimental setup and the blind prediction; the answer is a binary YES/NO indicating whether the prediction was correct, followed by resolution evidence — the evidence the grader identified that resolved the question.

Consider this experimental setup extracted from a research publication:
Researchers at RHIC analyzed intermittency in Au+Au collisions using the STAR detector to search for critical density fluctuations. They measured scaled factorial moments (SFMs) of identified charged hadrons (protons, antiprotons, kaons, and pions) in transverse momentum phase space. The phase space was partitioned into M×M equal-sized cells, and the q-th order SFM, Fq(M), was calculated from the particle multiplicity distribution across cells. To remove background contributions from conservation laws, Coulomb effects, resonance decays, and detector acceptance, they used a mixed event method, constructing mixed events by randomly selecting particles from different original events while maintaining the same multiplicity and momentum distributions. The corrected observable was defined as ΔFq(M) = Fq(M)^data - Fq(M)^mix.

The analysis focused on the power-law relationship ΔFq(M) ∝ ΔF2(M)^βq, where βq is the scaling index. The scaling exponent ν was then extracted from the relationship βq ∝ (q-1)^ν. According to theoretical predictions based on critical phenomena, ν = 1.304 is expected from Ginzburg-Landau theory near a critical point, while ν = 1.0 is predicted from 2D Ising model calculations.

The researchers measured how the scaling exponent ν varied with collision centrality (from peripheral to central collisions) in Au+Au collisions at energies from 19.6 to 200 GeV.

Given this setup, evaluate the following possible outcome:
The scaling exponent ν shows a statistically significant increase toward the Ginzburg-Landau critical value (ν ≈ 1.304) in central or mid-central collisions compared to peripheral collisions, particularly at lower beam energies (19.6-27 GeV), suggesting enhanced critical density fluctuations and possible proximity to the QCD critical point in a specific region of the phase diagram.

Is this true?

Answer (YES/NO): NO